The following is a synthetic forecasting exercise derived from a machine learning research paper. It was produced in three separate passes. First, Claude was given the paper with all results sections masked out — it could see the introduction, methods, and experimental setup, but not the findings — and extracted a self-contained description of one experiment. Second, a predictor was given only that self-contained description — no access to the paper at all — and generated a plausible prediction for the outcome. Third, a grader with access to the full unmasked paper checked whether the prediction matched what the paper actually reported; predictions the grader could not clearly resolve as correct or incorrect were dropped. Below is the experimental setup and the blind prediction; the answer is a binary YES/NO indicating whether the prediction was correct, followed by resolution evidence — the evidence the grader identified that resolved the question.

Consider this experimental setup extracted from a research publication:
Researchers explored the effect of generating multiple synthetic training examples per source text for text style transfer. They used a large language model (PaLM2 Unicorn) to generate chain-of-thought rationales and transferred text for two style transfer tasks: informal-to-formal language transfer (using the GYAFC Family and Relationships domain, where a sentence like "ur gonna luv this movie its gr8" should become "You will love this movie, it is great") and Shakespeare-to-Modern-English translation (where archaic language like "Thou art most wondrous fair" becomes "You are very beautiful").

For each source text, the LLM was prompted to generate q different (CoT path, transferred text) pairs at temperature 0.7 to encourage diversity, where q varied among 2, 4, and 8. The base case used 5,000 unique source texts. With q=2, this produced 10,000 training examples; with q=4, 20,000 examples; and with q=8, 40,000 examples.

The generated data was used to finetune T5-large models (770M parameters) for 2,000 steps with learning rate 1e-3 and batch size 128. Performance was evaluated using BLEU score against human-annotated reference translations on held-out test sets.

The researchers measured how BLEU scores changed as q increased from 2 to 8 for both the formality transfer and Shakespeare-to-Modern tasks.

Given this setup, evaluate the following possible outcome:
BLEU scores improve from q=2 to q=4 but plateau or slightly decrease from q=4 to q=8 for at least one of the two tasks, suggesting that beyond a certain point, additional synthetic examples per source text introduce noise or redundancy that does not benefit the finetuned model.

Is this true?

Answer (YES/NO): NO